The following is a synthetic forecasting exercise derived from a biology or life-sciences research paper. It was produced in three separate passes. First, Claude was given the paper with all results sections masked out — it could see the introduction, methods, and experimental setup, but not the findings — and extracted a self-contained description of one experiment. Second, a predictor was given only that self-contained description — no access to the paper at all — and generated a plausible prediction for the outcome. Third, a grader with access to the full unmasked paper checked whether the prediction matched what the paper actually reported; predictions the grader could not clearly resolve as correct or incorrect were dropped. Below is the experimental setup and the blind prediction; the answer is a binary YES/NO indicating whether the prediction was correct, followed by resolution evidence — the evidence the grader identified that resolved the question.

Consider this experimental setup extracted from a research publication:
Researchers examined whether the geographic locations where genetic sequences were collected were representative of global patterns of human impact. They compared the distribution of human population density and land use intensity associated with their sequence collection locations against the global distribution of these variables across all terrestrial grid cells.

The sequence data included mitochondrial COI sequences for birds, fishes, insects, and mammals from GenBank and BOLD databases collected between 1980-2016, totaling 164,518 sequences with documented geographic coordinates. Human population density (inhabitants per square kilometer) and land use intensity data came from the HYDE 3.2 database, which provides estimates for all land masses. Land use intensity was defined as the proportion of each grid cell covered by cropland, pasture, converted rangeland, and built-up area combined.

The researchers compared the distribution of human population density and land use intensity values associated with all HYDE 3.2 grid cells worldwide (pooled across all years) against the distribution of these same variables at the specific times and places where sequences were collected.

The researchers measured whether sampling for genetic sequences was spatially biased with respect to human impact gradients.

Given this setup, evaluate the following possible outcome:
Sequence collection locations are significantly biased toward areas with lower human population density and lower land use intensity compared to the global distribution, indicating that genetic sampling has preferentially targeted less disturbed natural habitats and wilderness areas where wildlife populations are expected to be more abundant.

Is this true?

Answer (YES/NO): NO